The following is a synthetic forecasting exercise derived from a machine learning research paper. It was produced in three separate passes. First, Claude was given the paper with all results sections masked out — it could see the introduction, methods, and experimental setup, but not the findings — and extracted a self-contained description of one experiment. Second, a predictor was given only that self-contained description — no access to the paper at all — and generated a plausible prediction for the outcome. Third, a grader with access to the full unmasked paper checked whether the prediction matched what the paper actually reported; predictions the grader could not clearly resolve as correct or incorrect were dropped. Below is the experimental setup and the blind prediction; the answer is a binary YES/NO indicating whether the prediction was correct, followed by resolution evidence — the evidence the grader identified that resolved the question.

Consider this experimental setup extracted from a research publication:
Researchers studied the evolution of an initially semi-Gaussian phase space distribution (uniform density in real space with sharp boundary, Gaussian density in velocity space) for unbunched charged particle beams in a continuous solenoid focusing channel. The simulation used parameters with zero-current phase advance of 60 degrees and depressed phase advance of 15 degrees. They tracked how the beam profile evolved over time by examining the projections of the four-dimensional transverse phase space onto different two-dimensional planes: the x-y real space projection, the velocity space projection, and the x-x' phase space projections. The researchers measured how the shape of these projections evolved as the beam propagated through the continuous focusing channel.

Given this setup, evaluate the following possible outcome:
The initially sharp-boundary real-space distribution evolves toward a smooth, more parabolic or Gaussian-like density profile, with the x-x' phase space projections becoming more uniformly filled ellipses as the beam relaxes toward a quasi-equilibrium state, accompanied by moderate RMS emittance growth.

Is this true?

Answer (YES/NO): NO